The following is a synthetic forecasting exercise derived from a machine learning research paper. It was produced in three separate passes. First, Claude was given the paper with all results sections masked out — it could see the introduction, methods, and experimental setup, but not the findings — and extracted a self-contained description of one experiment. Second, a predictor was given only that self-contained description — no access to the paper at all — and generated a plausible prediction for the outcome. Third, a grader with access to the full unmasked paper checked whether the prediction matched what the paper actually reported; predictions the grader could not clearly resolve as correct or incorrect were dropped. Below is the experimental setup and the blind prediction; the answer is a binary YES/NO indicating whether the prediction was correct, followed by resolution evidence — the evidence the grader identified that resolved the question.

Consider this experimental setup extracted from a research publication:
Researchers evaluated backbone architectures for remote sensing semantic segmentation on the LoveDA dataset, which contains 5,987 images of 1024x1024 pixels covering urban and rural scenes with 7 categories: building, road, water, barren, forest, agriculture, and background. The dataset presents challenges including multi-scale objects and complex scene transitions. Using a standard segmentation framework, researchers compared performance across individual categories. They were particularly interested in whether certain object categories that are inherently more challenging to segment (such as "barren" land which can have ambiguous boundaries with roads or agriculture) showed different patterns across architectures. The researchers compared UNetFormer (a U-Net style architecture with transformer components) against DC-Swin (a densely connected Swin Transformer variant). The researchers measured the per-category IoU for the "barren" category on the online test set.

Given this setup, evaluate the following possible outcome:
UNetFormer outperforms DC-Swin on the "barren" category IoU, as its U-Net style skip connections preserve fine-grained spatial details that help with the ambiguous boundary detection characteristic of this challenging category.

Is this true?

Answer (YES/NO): YES